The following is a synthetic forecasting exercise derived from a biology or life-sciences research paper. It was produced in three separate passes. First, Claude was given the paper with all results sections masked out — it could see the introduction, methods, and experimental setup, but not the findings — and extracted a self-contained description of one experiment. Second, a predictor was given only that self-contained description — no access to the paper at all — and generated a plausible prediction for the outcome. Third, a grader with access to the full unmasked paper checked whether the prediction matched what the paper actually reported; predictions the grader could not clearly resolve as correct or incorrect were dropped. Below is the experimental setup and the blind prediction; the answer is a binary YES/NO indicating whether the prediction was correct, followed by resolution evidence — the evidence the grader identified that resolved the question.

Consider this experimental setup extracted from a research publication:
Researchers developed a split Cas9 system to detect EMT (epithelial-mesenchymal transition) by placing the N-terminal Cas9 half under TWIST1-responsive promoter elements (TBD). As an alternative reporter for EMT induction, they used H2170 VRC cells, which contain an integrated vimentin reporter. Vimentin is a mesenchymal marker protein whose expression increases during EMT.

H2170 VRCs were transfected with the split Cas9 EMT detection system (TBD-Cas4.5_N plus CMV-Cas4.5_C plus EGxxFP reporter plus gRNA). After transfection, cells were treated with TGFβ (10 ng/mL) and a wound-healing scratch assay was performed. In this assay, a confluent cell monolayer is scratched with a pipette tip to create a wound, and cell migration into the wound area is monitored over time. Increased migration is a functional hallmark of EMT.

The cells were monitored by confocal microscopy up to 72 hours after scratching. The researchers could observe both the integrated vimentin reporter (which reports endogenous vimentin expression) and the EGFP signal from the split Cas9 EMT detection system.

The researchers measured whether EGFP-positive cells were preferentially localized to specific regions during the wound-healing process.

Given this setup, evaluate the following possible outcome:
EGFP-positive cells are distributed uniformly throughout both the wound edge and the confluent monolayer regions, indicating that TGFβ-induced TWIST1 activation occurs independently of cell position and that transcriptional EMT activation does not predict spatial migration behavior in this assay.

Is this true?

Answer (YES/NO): NO